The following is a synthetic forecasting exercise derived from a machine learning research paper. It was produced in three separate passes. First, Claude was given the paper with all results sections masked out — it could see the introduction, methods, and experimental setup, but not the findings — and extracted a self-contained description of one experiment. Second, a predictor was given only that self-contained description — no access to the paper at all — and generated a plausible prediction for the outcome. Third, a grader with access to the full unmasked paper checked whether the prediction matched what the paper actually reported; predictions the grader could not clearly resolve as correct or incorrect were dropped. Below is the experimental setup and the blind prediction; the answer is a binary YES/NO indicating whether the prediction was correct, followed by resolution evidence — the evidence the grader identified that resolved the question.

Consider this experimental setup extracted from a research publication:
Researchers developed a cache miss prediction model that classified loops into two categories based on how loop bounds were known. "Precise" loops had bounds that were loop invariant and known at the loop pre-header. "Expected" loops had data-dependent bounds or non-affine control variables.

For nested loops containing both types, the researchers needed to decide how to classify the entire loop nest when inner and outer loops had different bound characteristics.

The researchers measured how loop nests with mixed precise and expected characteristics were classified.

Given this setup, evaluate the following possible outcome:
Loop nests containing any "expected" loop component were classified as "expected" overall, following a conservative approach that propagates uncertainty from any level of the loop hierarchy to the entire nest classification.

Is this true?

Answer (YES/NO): NO